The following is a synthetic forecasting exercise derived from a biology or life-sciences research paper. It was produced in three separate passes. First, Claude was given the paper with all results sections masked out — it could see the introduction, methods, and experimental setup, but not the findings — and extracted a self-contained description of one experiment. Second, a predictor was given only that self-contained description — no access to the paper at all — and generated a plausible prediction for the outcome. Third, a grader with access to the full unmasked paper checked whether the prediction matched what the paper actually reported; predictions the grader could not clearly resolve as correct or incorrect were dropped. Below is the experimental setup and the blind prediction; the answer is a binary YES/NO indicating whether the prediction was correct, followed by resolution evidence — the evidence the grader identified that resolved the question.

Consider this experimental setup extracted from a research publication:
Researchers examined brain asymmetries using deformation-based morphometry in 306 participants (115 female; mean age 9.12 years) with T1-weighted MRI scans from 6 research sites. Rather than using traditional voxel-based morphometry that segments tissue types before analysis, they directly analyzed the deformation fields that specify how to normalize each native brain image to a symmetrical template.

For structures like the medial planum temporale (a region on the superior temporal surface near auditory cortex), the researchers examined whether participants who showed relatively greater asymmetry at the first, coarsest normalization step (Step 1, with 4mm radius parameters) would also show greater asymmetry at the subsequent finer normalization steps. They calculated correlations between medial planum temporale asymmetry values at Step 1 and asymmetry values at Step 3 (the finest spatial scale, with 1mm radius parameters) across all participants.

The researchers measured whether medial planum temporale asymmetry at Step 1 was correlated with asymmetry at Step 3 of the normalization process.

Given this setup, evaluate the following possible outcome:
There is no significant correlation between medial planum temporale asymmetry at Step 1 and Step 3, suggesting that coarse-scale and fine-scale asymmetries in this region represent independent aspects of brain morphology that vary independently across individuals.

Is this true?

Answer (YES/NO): NO